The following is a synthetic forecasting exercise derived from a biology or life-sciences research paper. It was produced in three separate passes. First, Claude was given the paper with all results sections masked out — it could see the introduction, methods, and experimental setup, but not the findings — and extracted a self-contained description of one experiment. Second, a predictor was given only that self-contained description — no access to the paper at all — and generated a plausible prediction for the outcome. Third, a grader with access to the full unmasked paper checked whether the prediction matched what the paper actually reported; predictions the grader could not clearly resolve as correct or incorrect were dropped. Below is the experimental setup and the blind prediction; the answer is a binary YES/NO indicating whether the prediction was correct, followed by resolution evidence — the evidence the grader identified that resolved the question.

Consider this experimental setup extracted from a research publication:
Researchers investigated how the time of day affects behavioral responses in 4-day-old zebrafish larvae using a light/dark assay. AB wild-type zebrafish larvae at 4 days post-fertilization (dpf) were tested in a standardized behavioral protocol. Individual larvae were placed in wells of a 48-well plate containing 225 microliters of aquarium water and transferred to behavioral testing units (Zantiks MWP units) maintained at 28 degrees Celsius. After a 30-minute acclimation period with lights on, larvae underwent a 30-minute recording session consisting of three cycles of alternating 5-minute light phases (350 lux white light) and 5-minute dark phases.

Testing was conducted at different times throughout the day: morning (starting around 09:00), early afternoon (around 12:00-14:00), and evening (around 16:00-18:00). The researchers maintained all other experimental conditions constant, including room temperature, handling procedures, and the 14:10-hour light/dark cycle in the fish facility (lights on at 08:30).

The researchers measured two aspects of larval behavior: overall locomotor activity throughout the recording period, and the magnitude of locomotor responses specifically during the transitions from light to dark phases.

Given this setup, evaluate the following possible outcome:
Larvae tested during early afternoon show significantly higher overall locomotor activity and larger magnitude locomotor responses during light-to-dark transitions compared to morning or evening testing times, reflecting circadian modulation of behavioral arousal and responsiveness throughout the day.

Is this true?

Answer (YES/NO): NO